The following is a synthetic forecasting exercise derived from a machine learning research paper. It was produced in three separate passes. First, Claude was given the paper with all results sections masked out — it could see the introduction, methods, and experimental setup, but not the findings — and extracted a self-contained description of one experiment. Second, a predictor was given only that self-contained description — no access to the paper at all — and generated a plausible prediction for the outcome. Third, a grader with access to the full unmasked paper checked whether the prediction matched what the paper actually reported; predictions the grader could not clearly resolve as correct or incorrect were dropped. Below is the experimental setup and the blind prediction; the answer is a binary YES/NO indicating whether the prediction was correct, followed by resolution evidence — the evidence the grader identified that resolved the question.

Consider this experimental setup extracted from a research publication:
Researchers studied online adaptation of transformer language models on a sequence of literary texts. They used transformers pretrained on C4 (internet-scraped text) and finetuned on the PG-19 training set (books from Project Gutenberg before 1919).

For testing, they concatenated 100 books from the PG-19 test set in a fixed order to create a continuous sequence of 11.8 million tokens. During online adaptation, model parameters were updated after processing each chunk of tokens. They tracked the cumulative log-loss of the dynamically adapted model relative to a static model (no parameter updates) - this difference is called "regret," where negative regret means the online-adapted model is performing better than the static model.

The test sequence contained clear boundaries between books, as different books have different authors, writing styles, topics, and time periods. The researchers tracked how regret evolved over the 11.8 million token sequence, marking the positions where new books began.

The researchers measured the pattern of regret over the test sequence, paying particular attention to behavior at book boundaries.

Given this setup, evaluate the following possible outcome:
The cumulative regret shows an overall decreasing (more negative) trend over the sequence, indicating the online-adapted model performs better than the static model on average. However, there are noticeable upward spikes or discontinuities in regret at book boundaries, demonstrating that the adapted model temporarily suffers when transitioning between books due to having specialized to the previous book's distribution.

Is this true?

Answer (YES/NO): YES